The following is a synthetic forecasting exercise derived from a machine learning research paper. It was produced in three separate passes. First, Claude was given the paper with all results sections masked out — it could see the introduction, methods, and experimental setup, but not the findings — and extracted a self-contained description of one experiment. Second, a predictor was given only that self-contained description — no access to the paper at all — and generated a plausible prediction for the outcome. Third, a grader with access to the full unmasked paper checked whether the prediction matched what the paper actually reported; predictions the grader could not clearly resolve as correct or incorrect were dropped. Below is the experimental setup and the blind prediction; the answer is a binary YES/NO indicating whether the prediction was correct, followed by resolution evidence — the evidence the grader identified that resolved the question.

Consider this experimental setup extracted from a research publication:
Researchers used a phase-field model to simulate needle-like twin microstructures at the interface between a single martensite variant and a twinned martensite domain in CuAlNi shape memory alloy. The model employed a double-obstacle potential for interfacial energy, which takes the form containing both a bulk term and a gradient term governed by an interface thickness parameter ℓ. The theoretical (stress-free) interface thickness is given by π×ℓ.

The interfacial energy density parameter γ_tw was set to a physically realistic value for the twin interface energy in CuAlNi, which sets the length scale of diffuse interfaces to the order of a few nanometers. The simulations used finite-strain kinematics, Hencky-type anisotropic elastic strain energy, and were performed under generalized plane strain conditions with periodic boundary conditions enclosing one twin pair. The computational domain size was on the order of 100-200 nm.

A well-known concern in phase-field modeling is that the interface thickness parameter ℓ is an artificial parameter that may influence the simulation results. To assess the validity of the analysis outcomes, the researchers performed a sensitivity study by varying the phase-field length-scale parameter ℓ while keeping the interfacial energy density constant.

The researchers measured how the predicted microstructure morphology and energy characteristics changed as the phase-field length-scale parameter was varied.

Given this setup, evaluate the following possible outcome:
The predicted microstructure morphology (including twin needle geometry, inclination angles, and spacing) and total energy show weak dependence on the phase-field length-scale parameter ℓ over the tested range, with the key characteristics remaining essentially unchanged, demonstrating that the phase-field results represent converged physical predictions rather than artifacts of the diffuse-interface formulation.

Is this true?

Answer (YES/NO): YES